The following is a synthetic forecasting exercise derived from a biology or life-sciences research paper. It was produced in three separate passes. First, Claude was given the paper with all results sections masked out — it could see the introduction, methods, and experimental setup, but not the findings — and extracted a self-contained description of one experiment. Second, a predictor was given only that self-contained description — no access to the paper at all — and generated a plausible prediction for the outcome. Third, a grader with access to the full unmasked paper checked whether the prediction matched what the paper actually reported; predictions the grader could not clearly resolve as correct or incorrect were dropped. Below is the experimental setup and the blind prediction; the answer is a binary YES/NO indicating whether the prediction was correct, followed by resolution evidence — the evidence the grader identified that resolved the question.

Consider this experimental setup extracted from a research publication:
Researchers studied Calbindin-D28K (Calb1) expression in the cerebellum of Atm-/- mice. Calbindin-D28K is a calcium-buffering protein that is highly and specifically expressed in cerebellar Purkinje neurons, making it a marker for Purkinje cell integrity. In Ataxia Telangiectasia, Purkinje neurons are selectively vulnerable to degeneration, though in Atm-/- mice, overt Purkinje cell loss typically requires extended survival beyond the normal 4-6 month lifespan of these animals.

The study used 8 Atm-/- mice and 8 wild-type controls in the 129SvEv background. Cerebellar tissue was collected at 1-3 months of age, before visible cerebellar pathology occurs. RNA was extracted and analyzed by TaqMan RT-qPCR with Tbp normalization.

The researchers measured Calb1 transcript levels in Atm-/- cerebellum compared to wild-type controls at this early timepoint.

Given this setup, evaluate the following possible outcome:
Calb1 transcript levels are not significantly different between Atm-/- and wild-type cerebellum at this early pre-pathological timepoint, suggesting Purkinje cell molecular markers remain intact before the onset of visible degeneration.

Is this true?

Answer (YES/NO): NO